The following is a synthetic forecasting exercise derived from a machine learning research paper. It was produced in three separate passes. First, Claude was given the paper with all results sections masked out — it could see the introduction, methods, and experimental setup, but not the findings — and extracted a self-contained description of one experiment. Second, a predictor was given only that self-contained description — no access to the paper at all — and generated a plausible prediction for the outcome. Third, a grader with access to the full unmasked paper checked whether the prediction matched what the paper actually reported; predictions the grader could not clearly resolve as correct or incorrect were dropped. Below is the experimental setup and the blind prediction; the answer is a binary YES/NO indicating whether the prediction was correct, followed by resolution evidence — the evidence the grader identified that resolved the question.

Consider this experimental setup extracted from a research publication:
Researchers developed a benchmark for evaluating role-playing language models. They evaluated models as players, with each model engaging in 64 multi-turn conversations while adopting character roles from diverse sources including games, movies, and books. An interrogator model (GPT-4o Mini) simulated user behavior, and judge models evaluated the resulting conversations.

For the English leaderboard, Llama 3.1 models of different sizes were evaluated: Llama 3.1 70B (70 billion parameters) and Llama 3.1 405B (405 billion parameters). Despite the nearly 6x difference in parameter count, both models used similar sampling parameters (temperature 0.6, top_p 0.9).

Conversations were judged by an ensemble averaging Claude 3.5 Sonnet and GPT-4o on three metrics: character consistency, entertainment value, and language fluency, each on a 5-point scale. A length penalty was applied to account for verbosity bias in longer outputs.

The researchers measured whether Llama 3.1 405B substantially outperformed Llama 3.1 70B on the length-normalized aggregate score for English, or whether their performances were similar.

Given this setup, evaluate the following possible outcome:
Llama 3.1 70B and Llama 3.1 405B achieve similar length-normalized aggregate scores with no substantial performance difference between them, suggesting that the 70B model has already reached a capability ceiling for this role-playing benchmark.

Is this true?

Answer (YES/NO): YES